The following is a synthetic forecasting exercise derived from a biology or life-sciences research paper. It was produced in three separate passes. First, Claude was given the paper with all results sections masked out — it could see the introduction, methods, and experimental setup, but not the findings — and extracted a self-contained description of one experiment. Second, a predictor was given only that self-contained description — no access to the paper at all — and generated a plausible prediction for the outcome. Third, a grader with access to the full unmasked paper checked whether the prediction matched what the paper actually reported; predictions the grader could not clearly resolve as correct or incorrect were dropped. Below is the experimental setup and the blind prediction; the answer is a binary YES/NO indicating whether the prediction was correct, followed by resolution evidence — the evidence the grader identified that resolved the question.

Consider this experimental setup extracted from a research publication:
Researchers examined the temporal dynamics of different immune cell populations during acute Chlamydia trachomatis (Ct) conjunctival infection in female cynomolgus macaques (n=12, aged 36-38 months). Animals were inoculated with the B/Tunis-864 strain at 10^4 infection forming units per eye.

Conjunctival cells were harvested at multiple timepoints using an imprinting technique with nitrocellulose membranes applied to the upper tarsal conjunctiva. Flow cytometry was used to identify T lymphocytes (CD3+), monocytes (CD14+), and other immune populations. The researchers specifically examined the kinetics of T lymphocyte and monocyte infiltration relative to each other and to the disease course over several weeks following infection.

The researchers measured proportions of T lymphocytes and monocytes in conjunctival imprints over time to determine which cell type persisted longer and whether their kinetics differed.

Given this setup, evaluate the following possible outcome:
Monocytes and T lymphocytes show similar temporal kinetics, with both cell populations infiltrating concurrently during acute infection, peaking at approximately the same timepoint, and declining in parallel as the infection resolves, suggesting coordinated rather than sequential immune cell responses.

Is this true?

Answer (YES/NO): NO